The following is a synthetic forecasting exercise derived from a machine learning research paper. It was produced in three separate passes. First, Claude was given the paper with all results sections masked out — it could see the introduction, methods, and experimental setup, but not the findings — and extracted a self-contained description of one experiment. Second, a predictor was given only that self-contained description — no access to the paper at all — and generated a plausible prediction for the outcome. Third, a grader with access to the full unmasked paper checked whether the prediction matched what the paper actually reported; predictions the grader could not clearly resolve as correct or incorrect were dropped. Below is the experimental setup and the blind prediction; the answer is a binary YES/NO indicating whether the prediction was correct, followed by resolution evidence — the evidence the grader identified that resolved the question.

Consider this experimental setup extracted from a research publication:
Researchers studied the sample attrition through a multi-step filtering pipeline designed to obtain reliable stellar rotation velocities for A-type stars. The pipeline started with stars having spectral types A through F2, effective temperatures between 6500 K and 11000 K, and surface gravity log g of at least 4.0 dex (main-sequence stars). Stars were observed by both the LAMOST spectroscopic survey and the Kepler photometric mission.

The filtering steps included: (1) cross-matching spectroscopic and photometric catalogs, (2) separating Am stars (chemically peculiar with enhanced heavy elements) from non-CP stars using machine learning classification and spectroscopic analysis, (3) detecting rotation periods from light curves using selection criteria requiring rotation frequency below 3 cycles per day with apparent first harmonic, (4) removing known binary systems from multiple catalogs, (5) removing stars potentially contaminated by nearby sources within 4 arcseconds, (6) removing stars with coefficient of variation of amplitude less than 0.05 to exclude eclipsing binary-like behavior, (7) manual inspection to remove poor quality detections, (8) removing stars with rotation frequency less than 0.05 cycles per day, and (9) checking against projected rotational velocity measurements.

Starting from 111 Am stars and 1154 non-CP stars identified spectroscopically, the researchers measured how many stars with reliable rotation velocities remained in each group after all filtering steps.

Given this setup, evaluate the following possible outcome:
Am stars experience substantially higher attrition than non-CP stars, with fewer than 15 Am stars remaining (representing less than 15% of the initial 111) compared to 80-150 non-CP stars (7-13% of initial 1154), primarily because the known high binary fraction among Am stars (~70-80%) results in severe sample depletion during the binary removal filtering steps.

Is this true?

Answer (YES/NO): NO